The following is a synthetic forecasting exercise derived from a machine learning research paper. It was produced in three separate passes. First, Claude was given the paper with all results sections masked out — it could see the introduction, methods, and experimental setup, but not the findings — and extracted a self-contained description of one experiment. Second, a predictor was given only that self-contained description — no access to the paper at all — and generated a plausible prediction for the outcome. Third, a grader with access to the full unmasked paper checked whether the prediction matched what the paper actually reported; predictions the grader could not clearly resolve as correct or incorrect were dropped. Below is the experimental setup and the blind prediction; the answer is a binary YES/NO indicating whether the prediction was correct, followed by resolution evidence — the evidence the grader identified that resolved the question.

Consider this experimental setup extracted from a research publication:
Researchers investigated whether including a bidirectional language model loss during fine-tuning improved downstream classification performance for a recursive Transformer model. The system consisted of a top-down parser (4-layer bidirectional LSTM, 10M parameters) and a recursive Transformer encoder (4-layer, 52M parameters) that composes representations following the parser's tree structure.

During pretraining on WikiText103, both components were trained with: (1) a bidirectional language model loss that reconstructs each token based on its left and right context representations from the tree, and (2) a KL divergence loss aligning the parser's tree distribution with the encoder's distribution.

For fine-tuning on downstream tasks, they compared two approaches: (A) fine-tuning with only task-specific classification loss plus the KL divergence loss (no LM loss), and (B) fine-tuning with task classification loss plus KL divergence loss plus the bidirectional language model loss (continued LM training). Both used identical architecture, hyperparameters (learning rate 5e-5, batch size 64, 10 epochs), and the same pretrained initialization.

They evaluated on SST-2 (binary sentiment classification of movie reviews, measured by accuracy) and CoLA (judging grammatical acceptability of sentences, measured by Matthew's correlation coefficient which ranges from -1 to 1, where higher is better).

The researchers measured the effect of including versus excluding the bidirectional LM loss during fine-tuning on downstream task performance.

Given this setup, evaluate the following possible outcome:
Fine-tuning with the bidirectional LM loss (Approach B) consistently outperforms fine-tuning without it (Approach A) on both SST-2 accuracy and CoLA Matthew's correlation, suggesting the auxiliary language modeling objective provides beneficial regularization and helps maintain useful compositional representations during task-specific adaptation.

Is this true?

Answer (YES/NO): YES